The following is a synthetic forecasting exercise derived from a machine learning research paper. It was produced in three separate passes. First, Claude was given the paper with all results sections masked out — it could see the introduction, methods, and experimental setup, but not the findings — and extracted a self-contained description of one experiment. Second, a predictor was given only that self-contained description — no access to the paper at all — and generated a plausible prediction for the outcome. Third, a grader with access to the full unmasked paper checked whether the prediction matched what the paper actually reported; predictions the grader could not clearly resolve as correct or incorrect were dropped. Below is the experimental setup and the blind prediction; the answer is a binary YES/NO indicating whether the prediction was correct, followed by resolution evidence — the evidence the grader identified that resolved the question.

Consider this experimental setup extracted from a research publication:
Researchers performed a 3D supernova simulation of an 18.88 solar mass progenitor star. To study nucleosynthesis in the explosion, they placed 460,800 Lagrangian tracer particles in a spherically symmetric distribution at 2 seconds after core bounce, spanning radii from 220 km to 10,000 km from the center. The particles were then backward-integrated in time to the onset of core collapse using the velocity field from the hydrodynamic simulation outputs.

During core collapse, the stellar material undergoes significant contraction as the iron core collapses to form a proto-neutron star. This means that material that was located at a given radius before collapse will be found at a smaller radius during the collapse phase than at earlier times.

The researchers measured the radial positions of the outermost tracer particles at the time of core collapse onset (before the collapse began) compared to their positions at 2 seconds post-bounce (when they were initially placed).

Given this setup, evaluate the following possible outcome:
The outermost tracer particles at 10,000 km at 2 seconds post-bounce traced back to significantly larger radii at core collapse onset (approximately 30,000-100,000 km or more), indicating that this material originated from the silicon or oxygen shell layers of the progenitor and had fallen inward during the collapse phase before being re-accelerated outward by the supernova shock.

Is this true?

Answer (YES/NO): NO